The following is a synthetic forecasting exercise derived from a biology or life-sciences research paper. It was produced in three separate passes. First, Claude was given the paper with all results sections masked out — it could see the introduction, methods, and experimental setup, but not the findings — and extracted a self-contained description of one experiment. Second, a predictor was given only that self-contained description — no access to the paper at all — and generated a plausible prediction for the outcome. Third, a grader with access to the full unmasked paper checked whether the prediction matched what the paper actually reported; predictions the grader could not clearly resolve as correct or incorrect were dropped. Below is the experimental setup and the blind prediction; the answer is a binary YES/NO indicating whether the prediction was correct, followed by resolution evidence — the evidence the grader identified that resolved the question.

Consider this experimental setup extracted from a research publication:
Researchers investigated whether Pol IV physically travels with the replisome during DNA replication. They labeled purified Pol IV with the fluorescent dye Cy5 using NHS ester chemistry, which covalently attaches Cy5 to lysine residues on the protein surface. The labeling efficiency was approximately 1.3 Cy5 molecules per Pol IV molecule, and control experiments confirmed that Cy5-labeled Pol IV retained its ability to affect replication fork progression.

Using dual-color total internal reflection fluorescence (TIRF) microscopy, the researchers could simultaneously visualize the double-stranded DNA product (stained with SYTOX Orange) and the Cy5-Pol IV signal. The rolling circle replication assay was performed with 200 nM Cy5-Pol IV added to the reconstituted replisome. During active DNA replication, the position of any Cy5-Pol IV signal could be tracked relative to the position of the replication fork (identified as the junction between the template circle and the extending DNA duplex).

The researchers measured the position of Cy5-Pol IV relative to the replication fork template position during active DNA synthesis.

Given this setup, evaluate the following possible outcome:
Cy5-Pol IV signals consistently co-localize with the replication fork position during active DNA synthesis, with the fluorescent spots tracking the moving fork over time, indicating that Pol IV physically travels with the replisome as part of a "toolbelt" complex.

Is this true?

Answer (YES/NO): YES